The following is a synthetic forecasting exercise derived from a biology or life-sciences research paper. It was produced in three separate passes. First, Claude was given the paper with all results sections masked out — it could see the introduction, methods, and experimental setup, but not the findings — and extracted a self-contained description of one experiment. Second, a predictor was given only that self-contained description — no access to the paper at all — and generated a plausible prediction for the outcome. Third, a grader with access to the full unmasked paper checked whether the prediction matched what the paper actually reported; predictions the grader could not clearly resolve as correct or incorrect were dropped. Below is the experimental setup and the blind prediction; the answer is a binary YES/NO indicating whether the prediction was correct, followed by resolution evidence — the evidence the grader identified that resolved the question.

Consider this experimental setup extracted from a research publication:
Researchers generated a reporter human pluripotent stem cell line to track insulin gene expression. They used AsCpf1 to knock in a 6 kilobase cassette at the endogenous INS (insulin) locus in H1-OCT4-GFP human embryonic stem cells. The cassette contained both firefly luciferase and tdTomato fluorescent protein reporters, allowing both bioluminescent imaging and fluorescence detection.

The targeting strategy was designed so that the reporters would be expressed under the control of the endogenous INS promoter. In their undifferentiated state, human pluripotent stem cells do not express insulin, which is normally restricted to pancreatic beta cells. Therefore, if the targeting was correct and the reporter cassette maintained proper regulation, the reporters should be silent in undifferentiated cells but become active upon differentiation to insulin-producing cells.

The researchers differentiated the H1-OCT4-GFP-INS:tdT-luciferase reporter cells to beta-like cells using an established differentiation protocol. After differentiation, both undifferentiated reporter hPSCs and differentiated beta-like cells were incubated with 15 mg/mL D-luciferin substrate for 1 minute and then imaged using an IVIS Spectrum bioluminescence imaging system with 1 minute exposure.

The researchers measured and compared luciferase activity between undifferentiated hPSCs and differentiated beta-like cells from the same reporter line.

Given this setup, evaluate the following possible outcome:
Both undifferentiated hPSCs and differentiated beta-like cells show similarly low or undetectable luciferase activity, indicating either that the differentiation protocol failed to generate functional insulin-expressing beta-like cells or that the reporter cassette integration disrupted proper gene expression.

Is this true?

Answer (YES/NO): NO